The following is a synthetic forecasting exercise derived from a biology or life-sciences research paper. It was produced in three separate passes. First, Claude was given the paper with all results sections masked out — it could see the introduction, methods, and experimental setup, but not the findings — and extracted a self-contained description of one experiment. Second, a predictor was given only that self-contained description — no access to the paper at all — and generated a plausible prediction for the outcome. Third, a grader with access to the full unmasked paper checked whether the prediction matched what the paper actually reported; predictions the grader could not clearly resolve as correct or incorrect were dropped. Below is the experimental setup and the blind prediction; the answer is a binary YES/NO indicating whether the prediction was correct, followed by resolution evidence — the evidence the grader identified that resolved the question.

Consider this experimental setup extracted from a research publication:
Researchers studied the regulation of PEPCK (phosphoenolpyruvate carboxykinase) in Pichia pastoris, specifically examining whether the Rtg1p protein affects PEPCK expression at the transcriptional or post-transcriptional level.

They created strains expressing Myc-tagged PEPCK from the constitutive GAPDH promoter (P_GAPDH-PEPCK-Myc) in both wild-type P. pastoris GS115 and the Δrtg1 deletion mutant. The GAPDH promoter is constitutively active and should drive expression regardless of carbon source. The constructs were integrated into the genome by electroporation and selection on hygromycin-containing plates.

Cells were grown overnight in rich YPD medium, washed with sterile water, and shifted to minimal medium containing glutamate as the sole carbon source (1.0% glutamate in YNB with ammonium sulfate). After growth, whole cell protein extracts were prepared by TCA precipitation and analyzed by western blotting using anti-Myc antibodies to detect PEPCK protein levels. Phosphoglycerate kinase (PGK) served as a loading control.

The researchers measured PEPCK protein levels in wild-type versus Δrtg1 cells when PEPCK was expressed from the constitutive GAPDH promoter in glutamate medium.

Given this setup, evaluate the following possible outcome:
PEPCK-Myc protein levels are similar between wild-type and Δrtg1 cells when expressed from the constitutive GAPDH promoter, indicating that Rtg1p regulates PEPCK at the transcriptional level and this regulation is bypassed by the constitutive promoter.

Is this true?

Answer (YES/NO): NO